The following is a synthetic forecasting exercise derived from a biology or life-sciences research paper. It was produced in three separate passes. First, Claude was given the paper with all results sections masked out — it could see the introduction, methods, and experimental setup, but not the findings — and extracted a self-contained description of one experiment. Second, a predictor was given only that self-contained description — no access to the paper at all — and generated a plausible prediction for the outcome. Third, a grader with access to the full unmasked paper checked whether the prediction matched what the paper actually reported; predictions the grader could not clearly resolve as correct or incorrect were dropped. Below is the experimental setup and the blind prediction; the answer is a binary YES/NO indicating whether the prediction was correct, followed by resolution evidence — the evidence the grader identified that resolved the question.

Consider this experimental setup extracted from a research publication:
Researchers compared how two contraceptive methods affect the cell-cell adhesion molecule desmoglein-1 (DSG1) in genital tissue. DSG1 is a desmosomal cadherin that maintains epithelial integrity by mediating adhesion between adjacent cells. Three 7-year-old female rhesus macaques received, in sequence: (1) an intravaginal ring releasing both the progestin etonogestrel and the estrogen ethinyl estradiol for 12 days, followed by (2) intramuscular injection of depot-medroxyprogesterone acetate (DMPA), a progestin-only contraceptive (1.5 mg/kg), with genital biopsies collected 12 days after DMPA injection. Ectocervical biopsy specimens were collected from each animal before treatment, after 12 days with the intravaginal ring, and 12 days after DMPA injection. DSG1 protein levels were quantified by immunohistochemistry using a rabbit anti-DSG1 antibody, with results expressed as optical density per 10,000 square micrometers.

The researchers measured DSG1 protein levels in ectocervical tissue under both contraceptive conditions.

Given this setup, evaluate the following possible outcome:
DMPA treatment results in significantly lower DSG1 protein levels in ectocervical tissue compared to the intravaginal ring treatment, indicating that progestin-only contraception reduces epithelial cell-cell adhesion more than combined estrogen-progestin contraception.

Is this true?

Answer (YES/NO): YES